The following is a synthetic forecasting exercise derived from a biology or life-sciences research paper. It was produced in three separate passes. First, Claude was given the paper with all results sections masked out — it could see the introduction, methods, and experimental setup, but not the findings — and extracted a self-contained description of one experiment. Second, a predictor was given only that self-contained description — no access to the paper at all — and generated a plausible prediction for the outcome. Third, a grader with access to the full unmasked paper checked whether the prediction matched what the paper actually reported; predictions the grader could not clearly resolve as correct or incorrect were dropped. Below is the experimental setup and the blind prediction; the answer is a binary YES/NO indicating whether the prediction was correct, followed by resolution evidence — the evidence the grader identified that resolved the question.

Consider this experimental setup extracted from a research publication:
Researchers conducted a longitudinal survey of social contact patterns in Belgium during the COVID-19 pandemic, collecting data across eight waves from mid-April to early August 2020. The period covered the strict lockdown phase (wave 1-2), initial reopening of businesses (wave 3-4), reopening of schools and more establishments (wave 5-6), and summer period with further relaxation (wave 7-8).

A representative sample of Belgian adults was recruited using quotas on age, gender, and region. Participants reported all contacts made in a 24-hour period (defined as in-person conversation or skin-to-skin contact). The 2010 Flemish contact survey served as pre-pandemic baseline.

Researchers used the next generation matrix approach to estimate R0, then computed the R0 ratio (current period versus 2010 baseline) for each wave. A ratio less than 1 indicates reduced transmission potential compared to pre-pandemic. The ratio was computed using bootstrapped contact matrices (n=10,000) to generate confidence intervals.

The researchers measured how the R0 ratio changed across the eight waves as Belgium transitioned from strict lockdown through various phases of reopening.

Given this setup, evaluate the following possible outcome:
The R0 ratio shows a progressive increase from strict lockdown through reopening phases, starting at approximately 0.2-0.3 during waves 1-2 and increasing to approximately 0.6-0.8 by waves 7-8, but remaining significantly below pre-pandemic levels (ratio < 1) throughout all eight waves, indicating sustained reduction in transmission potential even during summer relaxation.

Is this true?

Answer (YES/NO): NO